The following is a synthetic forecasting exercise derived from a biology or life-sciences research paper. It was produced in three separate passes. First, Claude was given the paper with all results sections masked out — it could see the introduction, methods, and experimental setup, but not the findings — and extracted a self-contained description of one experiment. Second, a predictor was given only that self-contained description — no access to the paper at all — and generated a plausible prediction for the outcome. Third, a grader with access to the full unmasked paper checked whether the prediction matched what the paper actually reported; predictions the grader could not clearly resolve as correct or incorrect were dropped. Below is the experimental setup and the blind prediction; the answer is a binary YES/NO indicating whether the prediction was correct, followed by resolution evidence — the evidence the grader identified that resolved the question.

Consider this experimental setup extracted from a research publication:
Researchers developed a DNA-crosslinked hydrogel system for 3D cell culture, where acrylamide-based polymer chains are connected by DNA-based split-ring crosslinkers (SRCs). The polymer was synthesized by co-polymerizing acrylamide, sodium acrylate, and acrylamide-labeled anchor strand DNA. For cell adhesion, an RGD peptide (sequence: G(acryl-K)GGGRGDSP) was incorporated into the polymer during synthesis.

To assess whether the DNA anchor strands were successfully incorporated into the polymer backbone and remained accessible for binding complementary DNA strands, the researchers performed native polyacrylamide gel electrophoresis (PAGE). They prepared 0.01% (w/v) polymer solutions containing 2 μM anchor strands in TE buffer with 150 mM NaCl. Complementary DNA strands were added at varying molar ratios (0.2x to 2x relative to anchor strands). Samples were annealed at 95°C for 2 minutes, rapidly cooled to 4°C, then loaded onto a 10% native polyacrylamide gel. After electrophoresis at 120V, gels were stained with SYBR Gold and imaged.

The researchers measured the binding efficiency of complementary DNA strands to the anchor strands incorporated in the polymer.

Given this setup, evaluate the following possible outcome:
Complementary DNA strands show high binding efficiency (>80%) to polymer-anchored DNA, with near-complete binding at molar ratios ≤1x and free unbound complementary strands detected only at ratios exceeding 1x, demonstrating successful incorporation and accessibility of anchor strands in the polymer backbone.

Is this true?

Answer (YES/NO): YES